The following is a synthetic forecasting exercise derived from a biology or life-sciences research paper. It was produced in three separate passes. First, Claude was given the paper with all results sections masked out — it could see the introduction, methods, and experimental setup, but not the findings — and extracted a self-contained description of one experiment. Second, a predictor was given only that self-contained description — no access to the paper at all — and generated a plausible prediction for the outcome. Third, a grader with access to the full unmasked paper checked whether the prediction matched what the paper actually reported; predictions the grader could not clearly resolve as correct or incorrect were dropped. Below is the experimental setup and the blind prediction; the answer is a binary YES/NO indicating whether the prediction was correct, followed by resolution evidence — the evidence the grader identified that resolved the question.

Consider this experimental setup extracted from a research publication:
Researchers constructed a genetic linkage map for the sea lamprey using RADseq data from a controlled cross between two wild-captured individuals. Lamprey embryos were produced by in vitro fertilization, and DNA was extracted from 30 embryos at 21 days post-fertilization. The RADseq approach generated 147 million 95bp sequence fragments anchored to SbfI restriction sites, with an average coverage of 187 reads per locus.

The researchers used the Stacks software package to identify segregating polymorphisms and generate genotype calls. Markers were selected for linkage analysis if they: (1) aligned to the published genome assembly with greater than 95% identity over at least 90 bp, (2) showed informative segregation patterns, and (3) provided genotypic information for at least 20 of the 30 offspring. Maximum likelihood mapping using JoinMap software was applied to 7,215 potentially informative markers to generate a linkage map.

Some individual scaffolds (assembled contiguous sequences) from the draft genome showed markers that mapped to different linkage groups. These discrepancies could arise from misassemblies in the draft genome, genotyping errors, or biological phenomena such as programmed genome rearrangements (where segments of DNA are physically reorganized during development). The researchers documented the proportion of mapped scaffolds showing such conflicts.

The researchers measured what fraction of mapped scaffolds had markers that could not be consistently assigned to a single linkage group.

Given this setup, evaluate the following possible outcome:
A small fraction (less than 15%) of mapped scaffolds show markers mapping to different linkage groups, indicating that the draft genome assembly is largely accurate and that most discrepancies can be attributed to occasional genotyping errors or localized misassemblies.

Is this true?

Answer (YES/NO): YES